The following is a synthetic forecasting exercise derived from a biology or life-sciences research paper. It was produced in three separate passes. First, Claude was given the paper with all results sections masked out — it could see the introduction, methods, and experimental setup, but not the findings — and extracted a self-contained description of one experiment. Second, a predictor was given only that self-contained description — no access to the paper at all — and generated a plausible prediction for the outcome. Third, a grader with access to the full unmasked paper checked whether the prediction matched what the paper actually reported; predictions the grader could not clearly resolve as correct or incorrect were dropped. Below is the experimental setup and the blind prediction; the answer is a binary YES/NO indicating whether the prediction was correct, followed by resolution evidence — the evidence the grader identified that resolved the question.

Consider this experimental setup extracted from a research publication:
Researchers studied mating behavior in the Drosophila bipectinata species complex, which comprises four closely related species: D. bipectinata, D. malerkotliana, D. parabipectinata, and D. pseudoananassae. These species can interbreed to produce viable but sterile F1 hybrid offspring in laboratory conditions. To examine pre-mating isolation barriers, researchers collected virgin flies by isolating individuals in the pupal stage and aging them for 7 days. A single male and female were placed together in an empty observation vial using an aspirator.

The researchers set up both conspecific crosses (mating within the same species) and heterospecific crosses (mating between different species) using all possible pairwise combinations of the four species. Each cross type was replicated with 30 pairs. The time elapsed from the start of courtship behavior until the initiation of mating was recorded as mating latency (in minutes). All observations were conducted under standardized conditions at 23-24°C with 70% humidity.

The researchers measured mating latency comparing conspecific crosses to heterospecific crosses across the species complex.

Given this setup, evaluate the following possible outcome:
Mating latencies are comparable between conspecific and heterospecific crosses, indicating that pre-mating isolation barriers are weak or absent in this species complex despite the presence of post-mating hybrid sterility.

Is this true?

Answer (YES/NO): NO